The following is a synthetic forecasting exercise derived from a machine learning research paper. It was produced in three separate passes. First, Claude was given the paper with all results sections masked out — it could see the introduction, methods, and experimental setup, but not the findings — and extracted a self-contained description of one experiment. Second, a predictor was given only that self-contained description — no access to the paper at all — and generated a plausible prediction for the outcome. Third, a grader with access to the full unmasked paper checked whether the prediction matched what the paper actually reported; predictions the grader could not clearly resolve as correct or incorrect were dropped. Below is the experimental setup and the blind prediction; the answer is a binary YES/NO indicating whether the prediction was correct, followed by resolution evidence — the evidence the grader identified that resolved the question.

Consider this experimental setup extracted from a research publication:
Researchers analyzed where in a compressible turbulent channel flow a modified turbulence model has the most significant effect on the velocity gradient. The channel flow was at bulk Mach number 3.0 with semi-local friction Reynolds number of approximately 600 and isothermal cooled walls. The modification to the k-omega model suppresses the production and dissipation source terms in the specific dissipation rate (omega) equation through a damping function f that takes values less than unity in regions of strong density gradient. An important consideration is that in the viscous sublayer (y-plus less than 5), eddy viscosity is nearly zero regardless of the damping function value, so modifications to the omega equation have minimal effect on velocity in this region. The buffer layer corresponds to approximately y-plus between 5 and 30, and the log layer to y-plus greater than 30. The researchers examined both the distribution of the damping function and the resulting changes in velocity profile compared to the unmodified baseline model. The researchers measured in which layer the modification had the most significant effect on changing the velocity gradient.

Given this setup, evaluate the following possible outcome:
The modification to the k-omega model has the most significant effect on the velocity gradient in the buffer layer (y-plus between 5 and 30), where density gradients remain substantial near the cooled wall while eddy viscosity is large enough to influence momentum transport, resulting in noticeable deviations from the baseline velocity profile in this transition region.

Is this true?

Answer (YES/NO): YES